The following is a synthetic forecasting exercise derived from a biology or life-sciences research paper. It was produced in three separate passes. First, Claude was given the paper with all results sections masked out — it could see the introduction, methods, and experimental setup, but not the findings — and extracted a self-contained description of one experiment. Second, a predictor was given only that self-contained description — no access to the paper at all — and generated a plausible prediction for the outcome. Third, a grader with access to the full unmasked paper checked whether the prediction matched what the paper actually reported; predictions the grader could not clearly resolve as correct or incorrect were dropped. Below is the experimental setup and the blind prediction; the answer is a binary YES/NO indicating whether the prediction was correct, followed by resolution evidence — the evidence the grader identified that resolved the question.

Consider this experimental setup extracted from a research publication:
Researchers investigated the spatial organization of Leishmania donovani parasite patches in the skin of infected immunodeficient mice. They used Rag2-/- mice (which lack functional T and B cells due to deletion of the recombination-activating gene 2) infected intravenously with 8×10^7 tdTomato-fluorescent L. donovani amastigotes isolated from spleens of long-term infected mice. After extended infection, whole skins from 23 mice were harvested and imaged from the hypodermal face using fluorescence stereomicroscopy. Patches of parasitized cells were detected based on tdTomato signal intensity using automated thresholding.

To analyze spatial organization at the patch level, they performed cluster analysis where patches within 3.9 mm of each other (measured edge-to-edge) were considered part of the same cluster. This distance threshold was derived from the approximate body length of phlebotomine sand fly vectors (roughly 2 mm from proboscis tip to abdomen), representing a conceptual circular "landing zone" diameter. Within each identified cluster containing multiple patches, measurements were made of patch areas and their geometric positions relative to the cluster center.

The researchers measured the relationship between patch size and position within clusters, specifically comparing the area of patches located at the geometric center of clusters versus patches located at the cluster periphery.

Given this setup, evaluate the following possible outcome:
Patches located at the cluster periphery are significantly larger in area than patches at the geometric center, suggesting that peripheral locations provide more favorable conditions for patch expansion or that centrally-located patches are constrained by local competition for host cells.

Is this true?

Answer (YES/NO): NO